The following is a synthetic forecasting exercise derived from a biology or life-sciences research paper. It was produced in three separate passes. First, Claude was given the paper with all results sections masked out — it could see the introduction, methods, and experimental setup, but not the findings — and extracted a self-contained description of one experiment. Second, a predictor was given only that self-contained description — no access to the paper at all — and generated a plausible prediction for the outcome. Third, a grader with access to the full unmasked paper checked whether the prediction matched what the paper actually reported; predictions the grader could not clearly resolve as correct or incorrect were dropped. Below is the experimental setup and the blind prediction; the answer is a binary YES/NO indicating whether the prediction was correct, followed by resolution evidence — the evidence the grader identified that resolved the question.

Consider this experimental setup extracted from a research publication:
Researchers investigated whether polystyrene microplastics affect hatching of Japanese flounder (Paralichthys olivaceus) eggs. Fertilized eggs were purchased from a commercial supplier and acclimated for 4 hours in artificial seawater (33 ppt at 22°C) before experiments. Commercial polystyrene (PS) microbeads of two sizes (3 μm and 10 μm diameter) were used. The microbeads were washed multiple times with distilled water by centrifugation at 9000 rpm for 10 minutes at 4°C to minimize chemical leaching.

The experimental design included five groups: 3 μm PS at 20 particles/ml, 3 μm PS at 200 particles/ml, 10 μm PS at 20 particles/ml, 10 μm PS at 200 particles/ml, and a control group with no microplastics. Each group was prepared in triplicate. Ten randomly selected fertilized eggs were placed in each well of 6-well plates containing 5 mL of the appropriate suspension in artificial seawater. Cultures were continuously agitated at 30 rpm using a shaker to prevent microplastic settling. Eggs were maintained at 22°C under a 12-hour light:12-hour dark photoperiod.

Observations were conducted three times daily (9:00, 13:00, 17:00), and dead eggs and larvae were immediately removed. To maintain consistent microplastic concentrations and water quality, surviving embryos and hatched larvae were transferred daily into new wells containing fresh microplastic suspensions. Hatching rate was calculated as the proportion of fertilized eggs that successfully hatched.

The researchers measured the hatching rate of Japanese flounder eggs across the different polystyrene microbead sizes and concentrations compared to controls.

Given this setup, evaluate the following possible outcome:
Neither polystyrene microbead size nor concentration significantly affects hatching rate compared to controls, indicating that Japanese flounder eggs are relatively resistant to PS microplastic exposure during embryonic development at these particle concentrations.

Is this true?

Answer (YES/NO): YES